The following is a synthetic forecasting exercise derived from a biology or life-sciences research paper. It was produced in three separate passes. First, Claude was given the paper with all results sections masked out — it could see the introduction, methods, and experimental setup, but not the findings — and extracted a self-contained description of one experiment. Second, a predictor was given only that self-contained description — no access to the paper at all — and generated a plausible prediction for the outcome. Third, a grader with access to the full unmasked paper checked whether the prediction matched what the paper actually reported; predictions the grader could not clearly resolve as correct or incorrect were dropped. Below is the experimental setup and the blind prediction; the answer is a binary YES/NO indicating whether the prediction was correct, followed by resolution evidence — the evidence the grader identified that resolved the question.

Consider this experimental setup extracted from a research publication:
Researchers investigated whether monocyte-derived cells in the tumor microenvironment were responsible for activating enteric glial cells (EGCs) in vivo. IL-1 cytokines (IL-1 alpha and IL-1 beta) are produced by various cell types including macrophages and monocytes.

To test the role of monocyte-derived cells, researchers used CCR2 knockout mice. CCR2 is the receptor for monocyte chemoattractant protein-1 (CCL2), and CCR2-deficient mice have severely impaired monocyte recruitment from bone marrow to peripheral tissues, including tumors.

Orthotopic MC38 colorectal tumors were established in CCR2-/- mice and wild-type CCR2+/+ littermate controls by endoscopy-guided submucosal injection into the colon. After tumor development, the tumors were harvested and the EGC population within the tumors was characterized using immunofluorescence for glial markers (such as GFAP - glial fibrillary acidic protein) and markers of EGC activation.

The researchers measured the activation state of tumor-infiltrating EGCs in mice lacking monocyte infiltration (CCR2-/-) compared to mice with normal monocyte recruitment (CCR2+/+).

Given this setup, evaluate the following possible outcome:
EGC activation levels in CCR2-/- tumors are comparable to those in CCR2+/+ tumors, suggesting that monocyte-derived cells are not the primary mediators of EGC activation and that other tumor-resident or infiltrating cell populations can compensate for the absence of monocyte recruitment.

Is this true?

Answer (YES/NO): NO